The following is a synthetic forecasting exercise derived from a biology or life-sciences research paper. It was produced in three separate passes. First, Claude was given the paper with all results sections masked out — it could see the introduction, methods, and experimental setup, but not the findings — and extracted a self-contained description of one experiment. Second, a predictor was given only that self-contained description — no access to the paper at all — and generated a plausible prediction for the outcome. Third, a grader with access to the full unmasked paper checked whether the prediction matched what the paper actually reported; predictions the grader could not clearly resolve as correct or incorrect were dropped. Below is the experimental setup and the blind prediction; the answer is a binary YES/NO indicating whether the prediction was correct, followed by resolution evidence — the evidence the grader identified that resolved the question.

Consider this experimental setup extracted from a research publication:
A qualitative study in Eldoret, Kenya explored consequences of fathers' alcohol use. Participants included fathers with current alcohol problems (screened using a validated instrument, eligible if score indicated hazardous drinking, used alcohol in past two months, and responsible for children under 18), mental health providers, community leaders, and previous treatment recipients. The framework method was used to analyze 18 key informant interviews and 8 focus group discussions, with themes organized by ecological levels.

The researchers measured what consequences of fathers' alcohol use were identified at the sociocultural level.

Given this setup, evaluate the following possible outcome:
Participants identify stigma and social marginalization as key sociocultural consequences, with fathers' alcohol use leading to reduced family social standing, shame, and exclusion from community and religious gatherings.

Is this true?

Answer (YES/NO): NO